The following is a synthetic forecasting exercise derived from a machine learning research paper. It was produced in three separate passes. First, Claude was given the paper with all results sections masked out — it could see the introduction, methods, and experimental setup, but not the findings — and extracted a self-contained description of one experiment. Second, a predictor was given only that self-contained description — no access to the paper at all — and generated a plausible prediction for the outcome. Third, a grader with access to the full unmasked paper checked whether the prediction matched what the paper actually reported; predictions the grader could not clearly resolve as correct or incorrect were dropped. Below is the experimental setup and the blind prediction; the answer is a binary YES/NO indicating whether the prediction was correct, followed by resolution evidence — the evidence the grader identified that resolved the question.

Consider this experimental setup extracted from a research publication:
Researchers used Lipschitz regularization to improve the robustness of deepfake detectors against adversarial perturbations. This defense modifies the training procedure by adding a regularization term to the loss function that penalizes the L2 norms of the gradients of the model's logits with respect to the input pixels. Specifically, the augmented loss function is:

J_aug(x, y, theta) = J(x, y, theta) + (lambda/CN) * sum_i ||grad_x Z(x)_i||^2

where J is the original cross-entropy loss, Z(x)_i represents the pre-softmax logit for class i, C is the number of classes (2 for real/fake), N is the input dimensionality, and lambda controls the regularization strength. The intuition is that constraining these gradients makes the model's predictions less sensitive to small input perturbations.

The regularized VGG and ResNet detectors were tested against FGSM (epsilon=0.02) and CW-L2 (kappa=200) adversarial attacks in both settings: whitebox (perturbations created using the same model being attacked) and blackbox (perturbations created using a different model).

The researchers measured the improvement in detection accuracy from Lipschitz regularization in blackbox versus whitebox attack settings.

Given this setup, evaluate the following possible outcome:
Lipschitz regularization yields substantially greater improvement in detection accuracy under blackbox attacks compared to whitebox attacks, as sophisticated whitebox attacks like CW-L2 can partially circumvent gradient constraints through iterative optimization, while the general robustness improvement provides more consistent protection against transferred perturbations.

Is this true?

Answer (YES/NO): YES